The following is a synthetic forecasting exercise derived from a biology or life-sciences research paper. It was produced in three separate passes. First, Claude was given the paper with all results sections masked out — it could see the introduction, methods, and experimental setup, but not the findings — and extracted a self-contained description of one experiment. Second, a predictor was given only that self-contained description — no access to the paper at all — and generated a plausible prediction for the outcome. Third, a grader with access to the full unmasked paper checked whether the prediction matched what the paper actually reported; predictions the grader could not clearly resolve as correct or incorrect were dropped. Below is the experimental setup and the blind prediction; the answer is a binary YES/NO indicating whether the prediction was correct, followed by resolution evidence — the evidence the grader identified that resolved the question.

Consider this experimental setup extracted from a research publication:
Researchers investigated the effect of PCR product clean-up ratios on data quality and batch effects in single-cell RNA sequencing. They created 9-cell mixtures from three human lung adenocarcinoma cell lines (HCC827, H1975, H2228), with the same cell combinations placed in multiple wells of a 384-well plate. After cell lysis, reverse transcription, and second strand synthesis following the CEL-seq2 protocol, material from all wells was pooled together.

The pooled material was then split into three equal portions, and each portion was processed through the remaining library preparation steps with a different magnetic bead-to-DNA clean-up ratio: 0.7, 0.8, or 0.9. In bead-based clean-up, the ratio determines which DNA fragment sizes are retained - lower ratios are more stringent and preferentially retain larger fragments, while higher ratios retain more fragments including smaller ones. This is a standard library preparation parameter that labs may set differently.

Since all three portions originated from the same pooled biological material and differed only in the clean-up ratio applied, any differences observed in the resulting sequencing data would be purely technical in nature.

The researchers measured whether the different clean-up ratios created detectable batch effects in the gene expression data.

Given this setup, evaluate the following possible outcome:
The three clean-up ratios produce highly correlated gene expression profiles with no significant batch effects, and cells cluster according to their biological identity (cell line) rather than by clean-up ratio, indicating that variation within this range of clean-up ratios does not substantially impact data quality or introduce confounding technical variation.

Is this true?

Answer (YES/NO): NO